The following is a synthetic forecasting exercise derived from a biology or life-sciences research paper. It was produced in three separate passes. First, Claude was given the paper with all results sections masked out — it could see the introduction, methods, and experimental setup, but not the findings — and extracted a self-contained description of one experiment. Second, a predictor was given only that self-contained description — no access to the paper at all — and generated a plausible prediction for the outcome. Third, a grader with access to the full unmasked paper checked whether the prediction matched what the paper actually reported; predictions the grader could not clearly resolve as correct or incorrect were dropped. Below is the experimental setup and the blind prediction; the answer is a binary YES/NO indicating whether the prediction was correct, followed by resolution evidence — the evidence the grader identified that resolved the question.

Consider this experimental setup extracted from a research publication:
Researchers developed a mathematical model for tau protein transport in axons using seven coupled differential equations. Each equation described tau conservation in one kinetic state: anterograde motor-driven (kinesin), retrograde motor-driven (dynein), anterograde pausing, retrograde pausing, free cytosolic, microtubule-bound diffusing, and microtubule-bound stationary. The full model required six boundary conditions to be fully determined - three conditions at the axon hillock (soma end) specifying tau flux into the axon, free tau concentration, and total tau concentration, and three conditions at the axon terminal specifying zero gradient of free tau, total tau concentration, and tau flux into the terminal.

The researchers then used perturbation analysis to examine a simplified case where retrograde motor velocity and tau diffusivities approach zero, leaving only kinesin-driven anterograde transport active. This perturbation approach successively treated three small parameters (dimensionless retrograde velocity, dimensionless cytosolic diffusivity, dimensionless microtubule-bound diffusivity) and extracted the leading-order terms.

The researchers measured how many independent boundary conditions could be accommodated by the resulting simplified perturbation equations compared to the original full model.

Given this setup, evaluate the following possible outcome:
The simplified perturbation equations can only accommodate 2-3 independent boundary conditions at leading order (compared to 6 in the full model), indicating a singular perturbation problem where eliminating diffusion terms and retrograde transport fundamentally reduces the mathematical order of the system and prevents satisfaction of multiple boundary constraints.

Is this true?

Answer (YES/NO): NO